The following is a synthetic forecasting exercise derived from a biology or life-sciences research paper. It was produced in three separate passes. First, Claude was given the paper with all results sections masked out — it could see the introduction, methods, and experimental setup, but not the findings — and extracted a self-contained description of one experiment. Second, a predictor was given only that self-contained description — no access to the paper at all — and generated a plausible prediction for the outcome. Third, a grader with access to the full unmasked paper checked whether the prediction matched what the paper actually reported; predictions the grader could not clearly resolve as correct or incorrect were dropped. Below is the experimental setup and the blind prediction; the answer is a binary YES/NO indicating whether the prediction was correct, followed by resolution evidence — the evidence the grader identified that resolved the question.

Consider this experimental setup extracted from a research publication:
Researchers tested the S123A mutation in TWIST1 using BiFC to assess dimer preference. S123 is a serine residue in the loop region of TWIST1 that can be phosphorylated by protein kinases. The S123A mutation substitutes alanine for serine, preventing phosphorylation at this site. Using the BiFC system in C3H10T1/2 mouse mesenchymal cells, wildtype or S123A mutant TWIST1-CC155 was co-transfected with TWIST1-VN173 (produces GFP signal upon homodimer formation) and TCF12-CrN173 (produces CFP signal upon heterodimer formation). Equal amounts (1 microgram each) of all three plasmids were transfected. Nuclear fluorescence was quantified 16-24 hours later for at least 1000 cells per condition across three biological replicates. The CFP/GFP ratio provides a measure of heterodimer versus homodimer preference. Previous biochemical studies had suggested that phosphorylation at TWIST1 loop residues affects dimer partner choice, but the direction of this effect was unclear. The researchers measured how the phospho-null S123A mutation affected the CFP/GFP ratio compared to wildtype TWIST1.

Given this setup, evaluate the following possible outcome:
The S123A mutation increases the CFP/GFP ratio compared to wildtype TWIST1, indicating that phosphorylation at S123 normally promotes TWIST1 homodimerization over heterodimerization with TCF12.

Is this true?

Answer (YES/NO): YES